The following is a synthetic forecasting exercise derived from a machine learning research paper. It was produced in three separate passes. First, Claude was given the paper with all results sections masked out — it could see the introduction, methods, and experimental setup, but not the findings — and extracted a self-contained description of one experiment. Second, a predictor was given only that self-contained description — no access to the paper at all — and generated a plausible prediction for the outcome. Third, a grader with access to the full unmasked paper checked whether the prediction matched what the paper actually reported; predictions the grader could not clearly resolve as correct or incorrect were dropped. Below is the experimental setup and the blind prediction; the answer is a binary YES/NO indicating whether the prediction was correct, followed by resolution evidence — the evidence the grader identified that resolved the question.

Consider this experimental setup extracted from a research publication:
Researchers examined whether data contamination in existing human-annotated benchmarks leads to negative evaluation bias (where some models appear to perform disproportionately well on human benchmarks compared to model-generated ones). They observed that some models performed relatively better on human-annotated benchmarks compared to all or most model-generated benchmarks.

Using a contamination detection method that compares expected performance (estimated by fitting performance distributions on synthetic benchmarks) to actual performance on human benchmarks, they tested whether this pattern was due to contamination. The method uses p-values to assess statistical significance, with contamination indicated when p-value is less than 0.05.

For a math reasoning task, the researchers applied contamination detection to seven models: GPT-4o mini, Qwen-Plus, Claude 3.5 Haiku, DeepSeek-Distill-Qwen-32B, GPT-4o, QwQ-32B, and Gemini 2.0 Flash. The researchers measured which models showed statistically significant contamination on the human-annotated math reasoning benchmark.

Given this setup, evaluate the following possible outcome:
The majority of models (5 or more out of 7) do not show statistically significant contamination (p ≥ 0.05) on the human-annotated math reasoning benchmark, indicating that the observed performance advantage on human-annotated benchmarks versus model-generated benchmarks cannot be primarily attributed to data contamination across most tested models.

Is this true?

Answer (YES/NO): YES